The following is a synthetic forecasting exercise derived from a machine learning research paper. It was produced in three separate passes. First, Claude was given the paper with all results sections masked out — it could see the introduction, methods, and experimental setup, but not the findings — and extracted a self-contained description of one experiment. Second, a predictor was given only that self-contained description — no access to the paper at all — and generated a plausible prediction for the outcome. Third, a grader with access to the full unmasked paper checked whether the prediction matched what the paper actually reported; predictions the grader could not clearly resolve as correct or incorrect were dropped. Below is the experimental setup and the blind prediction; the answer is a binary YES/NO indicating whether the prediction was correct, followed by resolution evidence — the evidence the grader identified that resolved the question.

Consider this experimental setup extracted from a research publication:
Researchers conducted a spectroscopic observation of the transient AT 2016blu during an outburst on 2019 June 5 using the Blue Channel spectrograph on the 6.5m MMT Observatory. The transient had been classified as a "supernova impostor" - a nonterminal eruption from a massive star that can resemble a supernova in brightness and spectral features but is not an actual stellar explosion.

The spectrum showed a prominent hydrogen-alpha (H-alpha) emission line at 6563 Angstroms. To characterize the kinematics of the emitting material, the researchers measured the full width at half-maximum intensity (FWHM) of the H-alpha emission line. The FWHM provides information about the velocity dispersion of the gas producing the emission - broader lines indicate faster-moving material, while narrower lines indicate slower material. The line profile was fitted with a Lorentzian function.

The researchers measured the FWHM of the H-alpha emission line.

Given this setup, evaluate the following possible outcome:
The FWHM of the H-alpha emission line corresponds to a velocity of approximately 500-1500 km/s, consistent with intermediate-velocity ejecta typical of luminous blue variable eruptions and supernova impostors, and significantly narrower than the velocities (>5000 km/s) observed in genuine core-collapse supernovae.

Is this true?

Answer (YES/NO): NO